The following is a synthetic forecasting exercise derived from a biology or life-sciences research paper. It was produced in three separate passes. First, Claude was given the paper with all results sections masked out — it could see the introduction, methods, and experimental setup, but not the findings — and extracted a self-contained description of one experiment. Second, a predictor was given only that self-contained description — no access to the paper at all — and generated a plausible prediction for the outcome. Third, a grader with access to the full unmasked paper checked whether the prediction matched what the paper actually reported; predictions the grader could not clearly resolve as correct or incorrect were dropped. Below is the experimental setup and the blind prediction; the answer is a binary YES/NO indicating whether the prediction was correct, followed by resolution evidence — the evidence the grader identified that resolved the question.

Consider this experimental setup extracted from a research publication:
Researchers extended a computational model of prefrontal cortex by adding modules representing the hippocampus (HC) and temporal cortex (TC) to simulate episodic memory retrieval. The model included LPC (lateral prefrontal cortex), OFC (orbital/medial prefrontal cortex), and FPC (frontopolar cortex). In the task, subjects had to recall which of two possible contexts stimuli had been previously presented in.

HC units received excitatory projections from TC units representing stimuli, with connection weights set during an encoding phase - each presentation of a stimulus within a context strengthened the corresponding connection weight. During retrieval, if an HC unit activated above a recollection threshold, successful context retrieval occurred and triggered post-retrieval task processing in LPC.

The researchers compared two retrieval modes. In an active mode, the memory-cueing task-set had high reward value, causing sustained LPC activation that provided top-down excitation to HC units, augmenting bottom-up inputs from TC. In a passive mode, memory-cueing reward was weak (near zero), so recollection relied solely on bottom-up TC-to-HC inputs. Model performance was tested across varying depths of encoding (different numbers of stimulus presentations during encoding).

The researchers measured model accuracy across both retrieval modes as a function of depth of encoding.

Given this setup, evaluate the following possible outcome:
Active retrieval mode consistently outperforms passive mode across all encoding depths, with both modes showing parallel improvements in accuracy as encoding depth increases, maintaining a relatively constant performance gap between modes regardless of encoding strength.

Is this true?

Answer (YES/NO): NO